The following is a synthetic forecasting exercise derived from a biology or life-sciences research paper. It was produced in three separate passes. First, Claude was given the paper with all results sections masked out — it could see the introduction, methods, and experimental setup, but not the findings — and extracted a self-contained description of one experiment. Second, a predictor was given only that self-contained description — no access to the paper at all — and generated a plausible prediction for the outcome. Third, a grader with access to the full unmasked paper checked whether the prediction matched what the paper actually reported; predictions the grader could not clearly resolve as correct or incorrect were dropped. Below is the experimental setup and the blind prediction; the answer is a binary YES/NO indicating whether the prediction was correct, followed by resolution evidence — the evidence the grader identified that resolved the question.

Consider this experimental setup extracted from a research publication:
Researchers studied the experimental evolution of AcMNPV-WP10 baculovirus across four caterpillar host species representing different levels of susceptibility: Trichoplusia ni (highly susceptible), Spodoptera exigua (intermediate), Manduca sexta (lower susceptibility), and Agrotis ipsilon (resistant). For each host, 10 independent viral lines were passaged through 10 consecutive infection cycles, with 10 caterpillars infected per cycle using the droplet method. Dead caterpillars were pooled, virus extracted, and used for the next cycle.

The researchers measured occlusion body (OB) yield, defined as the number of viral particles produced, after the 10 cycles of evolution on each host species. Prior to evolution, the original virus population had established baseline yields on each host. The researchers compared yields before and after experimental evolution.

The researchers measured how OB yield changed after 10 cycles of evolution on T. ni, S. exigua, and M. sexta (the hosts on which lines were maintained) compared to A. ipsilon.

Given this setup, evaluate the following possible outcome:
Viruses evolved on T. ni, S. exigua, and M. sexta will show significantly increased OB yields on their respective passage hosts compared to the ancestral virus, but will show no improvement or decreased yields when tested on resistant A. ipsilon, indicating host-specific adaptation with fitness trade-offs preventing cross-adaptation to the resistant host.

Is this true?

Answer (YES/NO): NO